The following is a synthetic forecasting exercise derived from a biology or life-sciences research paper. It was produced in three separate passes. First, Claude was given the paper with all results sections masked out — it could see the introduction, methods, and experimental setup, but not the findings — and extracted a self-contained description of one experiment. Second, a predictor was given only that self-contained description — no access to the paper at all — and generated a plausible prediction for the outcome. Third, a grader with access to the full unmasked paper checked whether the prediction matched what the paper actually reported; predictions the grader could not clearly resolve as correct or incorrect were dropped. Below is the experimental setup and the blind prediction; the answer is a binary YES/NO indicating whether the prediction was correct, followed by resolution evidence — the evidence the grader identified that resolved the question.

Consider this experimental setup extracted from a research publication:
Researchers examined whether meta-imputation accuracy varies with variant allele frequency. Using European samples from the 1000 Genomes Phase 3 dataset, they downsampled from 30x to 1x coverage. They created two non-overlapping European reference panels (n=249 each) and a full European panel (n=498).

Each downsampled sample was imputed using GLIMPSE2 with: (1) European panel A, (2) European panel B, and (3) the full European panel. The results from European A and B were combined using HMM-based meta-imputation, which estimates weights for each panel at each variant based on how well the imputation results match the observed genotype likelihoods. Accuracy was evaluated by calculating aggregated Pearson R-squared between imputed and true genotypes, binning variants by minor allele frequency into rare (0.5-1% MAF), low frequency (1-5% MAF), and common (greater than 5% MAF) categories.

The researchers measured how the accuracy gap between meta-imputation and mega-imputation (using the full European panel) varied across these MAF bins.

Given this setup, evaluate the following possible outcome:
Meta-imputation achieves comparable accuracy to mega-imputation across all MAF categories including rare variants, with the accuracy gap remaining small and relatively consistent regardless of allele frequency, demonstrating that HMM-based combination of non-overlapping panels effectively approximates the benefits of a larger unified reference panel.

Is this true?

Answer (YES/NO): NO